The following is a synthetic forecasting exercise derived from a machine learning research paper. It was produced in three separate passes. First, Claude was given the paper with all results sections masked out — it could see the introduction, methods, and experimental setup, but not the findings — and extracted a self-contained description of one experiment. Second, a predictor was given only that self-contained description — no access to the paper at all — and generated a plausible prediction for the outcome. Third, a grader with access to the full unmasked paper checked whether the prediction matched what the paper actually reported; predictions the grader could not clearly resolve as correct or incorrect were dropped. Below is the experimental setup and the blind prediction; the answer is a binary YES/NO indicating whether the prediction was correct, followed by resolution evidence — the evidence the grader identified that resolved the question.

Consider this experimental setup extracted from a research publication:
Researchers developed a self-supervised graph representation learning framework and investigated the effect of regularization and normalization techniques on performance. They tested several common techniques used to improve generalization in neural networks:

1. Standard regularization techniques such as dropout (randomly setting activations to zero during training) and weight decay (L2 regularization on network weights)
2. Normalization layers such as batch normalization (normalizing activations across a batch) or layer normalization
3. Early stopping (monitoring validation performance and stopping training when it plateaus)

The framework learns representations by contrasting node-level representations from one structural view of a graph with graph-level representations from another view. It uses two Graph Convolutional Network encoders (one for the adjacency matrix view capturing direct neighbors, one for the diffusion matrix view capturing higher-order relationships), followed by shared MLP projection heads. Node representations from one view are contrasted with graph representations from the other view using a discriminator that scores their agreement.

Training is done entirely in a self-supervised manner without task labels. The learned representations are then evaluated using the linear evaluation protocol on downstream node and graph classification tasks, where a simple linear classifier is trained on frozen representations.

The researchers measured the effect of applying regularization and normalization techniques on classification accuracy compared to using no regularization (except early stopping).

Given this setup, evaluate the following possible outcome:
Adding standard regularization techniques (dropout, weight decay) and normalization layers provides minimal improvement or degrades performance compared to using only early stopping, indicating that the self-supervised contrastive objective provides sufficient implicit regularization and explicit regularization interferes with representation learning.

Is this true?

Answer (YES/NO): YES